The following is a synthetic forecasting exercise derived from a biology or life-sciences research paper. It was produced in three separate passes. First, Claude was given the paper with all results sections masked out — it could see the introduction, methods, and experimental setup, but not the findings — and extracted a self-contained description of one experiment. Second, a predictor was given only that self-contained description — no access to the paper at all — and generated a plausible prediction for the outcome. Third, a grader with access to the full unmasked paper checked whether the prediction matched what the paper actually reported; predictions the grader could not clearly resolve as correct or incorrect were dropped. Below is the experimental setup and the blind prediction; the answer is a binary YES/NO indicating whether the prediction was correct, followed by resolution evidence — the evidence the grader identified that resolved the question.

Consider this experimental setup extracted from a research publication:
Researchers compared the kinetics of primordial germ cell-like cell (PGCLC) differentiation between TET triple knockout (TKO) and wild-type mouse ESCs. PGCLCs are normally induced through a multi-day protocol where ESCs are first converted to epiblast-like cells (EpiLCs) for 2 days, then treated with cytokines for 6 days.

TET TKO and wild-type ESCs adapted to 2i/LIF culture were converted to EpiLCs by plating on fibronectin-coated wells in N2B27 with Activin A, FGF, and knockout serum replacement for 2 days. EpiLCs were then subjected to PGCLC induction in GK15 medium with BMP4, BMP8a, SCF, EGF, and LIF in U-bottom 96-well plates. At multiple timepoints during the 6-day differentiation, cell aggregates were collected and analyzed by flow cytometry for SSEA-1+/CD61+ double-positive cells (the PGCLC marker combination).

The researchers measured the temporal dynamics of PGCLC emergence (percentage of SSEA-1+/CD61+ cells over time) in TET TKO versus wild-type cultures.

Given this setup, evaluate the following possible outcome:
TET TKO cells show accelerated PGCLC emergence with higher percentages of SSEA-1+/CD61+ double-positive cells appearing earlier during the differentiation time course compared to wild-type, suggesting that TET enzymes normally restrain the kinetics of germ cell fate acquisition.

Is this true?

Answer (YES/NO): YES